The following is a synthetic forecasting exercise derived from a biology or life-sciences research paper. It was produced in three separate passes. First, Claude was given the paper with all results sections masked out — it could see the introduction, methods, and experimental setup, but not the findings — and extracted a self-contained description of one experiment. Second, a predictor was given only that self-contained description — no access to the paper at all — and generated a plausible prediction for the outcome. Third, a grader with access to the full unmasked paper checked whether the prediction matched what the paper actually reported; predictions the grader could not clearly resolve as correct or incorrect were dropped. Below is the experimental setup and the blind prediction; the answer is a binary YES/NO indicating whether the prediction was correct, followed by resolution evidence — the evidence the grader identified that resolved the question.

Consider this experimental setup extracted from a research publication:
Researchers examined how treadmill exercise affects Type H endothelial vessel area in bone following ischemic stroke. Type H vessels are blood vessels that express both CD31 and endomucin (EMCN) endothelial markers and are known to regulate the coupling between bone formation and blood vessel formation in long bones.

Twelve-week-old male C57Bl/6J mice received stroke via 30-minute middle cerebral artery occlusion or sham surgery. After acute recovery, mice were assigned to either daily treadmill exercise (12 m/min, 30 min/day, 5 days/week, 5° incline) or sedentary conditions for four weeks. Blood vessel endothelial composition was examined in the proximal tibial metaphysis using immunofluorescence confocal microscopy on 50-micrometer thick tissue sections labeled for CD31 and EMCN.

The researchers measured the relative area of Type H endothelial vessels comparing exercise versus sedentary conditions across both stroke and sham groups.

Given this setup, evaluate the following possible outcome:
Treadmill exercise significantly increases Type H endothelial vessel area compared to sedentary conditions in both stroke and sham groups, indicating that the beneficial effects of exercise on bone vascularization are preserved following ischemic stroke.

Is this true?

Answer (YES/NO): NO